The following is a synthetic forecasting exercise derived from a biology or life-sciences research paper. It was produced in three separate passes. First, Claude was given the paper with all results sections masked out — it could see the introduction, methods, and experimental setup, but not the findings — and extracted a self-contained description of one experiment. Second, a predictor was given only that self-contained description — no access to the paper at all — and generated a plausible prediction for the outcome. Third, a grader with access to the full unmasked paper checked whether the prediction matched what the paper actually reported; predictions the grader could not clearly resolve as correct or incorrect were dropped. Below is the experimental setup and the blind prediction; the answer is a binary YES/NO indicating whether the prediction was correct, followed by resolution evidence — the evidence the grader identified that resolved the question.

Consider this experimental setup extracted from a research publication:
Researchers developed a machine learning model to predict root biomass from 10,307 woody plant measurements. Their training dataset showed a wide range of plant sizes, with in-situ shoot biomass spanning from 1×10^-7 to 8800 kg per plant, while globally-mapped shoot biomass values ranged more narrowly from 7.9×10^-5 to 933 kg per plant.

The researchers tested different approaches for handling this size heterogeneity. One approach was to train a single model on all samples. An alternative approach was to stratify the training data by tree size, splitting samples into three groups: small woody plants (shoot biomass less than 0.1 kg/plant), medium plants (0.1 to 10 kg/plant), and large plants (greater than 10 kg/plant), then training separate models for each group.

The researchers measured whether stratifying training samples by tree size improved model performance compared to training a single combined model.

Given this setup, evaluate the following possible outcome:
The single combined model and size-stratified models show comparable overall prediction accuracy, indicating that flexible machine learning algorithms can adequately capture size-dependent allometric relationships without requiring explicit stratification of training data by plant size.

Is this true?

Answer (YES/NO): NO